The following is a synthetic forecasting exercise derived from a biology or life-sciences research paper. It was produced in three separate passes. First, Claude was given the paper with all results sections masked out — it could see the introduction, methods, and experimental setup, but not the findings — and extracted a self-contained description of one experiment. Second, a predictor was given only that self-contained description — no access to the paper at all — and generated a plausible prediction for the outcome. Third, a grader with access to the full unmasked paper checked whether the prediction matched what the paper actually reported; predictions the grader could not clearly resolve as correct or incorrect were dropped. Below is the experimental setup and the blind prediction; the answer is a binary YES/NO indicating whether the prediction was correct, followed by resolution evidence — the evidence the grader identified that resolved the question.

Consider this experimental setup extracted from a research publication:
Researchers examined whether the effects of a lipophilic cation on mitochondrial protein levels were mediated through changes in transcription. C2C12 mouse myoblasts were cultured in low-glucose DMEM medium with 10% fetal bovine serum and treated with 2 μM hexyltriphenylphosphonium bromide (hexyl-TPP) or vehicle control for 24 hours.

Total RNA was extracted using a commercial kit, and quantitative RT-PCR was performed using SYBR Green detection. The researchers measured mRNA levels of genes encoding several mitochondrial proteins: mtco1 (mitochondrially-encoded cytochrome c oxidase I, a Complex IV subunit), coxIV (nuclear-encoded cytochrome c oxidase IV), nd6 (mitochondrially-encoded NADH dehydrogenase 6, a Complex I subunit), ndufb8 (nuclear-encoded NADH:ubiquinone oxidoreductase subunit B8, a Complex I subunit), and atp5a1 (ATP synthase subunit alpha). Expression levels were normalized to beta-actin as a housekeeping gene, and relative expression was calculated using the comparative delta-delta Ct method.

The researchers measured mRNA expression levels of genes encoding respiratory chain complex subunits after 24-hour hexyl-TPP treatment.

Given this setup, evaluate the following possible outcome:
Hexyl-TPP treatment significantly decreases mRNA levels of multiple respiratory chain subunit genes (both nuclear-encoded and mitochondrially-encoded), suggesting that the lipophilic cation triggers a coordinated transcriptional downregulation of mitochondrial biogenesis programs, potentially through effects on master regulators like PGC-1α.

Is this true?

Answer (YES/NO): NO